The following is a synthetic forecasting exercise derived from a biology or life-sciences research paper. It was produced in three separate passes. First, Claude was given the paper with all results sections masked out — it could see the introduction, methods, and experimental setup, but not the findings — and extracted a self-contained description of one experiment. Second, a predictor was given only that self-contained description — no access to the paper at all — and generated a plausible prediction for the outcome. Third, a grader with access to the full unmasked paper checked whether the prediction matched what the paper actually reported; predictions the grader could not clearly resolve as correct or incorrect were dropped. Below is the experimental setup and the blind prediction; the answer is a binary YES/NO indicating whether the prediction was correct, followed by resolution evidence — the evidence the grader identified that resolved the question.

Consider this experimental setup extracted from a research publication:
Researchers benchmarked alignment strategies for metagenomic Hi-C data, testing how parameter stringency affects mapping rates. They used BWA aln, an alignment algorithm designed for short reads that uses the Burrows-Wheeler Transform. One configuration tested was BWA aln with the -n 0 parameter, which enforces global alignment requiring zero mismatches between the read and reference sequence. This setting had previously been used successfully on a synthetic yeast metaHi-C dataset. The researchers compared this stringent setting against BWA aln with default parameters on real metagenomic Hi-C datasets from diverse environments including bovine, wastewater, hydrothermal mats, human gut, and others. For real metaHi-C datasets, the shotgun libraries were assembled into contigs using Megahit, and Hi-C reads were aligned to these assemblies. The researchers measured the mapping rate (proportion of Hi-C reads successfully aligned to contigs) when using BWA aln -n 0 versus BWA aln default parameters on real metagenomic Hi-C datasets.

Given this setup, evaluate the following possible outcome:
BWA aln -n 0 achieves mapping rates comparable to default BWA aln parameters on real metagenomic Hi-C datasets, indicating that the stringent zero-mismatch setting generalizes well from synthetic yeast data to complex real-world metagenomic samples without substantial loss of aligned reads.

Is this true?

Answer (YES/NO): NO